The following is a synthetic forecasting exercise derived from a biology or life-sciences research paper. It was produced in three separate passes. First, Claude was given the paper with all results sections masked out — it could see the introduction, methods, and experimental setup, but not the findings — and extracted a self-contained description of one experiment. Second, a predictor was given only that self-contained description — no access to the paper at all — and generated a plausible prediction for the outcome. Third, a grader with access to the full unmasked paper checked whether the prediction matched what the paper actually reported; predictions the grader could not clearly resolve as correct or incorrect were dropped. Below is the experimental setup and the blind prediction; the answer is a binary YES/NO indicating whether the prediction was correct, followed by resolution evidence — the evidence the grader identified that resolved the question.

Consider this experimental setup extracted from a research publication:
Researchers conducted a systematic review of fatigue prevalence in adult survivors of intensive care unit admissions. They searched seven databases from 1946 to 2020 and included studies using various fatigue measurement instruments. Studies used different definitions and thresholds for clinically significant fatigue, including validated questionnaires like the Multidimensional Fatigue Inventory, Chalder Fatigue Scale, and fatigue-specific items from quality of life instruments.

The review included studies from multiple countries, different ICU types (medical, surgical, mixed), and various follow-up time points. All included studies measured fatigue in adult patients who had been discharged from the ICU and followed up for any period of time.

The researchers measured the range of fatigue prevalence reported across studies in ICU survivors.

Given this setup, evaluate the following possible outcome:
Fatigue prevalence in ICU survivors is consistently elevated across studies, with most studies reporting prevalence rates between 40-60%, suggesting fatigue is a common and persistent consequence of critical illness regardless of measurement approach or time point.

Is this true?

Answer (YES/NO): NO